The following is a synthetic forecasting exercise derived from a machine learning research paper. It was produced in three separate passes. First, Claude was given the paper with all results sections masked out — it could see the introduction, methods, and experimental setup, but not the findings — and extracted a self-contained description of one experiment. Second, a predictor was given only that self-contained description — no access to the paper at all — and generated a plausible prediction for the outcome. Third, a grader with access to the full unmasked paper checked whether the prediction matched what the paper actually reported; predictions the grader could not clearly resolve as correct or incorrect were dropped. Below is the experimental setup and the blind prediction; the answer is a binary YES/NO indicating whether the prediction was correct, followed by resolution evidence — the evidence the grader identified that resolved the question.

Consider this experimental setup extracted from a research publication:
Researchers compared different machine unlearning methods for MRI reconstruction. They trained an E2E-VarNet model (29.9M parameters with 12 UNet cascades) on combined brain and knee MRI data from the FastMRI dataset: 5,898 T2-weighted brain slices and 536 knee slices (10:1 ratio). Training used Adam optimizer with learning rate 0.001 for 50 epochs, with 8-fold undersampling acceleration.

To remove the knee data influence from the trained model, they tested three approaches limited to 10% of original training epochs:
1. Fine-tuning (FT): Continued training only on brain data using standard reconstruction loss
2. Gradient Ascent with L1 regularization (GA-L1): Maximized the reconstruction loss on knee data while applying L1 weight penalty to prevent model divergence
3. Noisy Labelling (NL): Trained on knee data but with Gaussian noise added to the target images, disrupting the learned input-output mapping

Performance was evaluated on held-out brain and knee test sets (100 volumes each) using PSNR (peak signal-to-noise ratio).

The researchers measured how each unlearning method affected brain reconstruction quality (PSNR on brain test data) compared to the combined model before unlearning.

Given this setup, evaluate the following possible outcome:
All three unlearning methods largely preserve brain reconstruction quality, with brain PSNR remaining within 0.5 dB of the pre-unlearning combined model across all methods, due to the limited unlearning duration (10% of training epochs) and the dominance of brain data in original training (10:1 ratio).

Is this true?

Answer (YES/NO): NO